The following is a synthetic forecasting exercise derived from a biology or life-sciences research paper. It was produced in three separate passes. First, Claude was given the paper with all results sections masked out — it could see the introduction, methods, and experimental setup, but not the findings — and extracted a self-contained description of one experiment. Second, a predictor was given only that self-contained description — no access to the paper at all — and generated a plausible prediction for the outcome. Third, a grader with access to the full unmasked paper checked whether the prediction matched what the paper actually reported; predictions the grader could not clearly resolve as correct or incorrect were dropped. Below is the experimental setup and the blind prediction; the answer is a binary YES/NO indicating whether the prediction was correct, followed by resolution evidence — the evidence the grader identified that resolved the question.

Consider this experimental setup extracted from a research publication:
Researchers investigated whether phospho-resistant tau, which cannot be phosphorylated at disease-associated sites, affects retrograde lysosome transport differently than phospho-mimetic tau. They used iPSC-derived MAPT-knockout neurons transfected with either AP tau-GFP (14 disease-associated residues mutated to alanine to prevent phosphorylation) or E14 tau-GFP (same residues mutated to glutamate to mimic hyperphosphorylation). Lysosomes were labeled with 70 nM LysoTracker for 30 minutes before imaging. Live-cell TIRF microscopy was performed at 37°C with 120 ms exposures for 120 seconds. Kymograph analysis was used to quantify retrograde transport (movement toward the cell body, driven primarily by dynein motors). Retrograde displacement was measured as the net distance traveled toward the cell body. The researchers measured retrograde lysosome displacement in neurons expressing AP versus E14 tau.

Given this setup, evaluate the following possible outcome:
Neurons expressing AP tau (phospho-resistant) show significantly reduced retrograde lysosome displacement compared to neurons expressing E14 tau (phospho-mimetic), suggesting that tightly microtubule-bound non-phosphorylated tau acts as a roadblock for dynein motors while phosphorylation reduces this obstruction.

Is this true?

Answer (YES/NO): YES